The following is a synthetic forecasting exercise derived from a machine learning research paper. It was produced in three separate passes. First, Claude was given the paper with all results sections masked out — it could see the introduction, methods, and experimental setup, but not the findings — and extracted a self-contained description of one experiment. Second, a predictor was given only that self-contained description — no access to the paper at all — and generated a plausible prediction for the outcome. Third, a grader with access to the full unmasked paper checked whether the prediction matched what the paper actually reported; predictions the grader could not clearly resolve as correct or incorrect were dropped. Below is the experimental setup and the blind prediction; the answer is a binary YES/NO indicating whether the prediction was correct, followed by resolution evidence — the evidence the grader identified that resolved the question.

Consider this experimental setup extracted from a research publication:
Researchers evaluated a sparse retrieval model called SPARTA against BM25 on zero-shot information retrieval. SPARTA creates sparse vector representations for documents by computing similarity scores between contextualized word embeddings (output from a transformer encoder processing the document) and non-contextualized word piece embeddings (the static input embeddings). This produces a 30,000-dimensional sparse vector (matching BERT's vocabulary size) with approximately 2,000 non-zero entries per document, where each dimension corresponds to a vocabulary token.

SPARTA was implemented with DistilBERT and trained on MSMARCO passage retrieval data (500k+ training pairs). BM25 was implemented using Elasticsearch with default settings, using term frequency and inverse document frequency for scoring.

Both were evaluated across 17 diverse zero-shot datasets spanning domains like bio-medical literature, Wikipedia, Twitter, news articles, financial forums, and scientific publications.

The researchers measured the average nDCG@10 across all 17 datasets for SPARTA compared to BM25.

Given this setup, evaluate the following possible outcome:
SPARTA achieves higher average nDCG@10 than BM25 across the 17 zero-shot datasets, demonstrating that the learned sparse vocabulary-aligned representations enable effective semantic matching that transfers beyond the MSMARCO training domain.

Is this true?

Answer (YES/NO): NO